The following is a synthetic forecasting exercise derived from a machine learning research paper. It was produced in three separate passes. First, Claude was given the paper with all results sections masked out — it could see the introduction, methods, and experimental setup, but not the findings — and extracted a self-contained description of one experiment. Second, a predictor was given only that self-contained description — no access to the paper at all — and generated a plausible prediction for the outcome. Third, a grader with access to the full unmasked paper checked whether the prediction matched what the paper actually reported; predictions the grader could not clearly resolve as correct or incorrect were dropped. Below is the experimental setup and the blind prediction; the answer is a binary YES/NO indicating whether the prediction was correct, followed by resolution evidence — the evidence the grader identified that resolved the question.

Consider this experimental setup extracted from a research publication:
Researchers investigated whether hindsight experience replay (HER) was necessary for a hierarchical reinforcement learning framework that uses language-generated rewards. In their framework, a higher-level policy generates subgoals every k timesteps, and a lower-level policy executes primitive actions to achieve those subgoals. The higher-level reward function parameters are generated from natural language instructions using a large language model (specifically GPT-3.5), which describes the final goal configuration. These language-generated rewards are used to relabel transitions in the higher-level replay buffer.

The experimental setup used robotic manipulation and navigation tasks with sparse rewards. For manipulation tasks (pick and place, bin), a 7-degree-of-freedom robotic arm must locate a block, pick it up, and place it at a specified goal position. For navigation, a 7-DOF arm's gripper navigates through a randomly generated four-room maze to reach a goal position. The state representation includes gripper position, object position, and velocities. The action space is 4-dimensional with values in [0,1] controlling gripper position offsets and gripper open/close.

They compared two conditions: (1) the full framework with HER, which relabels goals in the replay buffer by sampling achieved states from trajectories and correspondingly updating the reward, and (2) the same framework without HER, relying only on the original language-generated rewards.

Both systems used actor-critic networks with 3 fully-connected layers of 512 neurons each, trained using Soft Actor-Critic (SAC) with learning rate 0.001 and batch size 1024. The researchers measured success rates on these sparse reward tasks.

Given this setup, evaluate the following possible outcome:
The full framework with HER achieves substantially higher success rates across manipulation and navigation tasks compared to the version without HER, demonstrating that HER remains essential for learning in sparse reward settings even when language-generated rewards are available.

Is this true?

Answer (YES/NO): YES